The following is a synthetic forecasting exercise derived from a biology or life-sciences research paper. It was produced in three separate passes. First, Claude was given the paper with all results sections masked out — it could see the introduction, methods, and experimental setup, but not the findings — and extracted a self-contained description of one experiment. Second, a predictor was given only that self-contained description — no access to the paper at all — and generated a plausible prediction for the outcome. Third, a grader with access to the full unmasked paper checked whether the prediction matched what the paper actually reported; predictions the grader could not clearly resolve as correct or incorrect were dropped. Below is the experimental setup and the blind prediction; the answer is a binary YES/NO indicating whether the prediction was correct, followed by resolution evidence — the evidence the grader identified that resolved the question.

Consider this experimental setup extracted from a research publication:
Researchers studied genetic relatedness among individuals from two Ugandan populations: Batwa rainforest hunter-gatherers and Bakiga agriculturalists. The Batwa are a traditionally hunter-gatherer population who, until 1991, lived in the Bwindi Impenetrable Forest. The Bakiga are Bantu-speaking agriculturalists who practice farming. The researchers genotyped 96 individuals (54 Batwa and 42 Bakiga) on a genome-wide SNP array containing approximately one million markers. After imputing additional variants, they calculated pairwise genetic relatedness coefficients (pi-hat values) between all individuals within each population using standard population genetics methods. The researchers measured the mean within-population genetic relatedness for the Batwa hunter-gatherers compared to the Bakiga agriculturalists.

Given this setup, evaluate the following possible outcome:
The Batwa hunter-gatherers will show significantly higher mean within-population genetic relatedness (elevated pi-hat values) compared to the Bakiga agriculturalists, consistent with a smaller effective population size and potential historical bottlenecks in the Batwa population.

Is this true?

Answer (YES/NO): YES